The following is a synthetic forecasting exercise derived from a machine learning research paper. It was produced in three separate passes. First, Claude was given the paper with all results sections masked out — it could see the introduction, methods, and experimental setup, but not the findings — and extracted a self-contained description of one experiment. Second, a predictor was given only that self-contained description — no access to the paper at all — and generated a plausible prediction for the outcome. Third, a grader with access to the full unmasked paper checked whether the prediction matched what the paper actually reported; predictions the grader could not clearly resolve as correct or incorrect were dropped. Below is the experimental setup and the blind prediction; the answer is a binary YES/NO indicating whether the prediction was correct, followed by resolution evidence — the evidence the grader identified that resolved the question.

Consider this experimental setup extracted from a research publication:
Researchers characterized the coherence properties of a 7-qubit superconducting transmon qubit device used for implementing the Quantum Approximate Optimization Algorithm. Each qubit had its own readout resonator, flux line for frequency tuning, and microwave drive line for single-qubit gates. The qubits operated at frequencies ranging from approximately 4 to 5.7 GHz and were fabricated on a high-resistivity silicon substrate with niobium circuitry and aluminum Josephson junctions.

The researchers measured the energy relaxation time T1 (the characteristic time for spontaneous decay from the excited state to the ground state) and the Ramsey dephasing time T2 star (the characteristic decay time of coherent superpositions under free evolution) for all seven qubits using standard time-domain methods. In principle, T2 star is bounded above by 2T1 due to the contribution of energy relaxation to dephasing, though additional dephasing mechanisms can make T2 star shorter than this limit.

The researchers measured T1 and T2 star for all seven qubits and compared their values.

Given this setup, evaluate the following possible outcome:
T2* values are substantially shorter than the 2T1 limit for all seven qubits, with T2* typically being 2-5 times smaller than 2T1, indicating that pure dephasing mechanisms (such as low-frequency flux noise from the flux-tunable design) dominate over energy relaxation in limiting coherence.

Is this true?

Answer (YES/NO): NO